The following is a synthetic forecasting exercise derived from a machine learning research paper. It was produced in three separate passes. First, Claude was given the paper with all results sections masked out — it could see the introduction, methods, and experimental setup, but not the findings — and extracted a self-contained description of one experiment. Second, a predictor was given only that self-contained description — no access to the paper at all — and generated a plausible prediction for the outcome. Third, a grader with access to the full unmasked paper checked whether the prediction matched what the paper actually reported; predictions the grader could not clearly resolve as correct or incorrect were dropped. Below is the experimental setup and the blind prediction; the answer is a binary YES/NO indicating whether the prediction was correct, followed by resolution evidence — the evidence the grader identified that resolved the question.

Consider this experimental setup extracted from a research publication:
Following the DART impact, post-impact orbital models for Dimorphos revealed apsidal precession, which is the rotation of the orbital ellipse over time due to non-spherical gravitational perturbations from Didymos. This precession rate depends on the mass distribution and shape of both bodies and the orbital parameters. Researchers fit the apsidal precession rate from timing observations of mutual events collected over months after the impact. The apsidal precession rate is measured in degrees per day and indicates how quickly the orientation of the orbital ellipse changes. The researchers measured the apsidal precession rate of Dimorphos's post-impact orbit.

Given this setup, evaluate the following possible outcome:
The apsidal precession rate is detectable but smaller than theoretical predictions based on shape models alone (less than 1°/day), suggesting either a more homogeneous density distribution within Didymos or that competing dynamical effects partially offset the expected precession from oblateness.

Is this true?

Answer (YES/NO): NO